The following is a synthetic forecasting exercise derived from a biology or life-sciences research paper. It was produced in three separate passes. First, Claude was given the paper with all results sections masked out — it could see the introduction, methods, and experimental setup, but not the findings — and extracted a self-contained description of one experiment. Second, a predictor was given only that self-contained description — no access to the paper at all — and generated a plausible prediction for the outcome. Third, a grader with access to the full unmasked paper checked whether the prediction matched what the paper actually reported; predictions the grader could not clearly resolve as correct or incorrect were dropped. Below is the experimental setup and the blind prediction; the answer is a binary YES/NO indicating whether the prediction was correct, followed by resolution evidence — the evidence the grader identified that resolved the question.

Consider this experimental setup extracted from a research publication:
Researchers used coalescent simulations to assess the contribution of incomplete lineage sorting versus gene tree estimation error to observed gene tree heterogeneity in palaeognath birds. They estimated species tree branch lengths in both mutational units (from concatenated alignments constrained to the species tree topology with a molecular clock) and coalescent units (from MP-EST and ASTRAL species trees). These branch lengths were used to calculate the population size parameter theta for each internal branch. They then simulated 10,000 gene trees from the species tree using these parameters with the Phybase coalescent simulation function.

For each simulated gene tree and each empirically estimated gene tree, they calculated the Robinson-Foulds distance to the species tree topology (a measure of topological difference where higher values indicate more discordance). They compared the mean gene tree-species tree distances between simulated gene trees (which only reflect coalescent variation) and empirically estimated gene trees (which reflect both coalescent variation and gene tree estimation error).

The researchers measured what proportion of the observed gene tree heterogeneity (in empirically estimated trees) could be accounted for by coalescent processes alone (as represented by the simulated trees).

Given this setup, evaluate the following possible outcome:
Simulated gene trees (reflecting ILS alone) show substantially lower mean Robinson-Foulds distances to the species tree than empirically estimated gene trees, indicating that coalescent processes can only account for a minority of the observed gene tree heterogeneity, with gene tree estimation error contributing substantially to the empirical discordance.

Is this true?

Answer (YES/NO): NO